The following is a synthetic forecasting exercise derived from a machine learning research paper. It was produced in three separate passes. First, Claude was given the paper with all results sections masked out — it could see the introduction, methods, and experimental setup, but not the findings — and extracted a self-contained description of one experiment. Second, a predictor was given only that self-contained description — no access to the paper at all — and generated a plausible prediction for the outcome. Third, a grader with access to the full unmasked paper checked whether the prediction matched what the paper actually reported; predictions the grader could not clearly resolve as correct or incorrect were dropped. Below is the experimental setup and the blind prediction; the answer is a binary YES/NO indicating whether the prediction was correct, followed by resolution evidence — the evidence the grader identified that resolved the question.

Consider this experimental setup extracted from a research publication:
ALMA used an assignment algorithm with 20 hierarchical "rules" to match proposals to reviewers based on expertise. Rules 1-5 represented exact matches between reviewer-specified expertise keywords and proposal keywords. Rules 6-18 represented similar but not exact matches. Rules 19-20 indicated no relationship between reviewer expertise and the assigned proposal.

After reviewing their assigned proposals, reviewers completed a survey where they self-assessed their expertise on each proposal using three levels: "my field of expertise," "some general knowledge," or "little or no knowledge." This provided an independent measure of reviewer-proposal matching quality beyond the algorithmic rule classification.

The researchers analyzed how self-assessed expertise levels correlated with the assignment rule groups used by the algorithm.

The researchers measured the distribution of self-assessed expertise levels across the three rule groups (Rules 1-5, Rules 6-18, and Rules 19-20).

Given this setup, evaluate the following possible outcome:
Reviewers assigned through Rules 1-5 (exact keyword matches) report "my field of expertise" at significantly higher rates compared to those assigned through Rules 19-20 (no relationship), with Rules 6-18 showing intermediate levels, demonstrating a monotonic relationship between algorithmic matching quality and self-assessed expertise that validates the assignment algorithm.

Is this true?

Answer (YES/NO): YES